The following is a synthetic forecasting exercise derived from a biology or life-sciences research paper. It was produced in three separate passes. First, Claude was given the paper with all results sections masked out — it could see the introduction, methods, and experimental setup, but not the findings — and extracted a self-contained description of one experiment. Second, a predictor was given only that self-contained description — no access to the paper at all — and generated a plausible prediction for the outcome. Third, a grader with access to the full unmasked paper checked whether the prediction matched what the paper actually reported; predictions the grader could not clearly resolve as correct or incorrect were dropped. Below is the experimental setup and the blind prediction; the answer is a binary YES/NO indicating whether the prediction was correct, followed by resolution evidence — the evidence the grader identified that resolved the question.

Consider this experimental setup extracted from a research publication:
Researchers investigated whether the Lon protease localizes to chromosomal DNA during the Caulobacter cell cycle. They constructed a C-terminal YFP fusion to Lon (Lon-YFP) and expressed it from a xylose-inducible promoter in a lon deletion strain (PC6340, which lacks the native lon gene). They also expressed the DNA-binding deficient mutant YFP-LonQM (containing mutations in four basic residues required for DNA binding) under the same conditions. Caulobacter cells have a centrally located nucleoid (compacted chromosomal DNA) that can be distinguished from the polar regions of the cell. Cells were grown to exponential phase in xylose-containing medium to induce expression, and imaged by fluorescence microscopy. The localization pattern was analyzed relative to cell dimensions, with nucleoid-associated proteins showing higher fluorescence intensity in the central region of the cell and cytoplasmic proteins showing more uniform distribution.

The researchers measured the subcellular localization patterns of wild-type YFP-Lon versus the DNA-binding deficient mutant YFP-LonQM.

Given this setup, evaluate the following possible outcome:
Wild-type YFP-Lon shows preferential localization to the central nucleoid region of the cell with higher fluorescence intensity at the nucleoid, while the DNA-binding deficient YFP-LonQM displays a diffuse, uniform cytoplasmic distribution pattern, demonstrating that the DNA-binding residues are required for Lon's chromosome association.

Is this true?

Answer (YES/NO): YES